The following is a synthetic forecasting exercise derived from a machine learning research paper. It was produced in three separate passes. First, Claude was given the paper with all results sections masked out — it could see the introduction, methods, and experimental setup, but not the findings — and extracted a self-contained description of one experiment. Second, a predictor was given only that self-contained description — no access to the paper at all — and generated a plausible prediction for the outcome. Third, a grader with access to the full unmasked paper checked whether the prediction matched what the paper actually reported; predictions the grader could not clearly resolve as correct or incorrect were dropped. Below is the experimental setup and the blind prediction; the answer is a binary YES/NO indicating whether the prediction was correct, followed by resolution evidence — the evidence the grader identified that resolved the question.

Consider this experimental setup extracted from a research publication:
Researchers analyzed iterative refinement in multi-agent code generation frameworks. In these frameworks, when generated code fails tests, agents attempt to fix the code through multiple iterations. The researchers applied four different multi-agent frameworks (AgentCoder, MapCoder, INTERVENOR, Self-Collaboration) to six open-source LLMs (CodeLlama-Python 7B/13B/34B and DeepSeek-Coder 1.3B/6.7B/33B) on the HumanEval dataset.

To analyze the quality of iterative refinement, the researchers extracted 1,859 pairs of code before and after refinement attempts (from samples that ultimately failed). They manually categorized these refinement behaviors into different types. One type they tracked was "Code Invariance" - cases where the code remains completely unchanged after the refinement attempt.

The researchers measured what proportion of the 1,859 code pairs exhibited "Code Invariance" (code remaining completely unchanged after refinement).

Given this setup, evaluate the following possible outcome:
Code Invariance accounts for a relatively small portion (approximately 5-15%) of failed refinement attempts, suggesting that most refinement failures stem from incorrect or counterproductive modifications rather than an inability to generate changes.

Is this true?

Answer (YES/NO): NO